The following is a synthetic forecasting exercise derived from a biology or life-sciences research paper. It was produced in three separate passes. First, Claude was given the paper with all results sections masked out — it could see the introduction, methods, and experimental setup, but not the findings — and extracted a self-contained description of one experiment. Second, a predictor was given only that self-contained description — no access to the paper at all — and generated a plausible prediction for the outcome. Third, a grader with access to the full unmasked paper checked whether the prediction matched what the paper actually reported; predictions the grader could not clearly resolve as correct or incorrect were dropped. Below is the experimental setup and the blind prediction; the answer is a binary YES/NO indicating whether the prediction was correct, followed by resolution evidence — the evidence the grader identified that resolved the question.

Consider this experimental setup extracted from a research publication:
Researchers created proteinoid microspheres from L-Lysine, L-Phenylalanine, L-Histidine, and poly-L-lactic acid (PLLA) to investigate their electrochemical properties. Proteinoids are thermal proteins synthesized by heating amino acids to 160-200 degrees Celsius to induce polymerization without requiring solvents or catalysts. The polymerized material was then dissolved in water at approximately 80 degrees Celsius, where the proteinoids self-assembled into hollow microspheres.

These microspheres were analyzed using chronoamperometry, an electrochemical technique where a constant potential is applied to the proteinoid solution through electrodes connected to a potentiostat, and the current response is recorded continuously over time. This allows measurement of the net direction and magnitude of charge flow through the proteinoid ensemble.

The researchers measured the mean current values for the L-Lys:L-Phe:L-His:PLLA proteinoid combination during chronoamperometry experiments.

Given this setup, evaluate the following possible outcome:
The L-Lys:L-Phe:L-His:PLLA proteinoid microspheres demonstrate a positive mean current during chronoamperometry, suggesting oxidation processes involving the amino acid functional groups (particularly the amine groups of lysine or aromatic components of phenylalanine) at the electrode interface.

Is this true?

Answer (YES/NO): NO